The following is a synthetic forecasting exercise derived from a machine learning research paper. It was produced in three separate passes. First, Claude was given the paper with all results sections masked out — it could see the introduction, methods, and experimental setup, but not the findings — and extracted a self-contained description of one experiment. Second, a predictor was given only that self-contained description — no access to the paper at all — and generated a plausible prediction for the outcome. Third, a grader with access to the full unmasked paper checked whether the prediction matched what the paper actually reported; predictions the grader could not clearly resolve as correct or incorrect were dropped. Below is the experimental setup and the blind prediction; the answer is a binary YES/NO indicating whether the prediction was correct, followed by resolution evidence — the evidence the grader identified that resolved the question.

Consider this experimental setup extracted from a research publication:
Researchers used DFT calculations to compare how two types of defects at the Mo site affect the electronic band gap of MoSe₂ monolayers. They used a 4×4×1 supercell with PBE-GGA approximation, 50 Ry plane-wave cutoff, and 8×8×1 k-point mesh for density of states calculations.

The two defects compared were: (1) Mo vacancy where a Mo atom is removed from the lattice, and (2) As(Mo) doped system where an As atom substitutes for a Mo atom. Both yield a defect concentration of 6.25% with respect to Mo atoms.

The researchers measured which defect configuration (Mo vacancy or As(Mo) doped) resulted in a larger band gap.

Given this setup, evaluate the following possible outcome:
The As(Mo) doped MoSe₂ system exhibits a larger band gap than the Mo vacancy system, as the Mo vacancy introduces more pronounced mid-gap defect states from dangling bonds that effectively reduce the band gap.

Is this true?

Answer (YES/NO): YES